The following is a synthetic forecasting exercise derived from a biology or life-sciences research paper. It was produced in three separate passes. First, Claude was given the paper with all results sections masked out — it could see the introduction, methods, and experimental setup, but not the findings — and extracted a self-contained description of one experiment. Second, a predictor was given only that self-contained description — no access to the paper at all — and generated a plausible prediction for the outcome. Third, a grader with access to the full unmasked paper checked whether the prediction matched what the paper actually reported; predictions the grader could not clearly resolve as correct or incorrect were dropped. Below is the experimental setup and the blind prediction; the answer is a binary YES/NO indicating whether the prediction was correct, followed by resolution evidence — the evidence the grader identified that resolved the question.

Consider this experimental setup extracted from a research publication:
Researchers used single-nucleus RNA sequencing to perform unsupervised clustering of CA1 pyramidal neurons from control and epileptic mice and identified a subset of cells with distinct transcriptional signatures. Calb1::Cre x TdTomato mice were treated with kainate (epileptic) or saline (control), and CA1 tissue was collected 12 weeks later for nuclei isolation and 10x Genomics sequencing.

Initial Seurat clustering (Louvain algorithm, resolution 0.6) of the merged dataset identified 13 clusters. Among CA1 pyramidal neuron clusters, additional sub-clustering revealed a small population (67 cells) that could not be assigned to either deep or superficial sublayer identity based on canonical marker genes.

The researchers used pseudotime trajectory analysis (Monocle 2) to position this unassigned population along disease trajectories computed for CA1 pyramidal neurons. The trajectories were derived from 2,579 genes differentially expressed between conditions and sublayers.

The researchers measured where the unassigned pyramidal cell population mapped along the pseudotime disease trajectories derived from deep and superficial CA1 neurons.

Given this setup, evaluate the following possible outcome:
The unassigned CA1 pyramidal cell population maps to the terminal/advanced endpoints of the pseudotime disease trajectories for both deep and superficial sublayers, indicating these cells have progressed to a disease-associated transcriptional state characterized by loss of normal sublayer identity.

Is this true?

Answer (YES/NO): NO